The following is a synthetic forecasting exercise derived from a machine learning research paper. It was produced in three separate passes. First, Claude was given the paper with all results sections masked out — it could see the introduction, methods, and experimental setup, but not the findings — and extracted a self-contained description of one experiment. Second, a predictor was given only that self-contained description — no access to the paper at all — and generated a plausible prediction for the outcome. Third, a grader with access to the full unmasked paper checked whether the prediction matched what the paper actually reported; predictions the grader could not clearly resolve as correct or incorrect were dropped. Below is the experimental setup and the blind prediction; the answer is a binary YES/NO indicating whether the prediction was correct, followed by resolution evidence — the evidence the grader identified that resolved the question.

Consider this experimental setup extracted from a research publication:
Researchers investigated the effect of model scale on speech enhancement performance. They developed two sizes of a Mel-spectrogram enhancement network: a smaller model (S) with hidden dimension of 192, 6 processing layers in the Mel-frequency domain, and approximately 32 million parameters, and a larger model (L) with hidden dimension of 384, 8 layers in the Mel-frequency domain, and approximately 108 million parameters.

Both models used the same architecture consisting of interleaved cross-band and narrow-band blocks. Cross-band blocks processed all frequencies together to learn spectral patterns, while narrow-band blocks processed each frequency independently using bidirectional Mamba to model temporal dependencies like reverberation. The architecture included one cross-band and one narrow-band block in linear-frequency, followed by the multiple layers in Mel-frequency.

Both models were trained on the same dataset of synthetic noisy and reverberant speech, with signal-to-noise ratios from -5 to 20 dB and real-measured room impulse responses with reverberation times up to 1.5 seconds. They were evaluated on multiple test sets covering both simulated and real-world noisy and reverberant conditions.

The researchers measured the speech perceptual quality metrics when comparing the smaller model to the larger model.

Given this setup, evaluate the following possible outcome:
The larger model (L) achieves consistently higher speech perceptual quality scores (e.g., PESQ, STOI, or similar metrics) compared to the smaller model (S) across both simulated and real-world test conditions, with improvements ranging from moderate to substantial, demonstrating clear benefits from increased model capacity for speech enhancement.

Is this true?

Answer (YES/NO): NO